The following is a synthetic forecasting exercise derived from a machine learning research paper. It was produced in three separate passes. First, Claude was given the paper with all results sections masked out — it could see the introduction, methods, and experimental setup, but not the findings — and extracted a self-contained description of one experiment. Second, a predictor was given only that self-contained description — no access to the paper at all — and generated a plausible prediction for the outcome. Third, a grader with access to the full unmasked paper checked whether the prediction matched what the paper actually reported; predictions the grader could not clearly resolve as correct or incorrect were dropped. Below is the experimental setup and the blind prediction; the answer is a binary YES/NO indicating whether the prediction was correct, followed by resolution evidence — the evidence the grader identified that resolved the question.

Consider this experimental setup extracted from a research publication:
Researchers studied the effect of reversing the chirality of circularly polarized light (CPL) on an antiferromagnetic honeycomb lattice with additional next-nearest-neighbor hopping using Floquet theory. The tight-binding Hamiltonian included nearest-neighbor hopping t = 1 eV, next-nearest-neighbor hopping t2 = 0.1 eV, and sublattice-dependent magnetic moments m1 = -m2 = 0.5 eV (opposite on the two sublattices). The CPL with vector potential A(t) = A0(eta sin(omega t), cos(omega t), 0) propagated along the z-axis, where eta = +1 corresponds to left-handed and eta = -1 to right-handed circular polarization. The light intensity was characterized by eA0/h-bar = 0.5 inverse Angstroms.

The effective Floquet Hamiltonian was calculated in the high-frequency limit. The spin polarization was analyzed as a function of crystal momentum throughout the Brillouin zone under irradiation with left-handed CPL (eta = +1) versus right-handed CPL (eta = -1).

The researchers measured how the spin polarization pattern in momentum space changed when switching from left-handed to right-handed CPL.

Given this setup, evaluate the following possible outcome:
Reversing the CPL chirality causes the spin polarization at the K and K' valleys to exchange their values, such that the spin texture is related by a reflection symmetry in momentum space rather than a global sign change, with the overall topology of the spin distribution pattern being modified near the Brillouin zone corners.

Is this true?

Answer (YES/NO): NO